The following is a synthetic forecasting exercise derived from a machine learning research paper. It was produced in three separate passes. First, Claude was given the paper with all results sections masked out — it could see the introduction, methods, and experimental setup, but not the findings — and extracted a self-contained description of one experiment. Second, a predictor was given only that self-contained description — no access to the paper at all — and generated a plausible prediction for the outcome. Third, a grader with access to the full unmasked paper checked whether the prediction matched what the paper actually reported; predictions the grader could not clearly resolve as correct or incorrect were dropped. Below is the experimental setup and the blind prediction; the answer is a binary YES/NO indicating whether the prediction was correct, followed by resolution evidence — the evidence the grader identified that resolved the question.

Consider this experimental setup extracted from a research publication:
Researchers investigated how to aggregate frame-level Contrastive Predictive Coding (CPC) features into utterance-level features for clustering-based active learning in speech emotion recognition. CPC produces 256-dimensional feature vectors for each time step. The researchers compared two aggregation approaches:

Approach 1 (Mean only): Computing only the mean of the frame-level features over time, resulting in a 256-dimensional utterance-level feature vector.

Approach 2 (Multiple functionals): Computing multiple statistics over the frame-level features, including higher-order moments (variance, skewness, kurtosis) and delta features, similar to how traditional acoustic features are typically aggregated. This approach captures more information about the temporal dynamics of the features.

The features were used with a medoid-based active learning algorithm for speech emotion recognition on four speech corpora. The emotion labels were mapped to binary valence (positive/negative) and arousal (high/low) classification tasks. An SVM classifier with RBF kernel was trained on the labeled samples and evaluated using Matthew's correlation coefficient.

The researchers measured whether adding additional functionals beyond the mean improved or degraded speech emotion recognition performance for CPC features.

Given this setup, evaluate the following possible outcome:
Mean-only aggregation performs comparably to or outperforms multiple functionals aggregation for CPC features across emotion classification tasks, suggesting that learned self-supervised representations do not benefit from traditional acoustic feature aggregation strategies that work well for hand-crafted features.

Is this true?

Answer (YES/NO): YES